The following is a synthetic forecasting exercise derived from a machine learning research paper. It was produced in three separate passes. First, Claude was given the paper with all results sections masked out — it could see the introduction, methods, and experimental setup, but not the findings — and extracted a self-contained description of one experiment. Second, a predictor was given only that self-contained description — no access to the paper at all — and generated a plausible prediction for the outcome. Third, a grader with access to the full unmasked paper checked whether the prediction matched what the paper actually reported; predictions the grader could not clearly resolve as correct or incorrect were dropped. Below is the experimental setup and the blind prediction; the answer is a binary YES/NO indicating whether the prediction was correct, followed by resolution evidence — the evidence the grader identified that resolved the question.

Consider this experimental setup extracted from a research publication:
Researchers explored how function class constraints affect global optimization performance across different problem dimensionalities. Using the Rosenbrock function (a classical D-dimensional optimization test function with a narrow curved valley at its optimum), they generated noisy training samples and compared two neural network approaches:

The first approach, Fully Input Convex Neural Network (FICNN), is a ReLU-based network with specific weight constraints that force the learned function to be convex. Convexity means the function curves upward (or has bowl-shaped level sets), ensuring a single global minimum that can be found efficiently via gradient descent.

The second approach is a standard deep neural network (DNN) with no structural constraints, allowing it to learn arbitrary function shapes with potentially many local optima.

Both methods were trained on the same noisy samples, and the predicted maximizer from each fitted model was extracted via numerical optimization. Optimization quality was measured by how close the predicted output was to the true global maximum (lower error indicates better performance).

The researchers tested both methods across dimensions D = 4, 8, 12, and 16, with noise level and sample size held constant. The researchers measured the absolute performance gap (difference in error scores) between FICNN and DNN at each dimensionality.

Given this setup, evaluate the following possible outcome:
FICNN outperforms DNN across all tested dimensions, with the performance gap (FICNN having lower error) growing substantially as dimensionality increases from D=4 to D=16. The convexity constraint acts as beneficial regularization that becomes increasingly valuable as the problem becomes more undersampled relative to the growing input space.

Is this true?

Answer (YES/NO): YES